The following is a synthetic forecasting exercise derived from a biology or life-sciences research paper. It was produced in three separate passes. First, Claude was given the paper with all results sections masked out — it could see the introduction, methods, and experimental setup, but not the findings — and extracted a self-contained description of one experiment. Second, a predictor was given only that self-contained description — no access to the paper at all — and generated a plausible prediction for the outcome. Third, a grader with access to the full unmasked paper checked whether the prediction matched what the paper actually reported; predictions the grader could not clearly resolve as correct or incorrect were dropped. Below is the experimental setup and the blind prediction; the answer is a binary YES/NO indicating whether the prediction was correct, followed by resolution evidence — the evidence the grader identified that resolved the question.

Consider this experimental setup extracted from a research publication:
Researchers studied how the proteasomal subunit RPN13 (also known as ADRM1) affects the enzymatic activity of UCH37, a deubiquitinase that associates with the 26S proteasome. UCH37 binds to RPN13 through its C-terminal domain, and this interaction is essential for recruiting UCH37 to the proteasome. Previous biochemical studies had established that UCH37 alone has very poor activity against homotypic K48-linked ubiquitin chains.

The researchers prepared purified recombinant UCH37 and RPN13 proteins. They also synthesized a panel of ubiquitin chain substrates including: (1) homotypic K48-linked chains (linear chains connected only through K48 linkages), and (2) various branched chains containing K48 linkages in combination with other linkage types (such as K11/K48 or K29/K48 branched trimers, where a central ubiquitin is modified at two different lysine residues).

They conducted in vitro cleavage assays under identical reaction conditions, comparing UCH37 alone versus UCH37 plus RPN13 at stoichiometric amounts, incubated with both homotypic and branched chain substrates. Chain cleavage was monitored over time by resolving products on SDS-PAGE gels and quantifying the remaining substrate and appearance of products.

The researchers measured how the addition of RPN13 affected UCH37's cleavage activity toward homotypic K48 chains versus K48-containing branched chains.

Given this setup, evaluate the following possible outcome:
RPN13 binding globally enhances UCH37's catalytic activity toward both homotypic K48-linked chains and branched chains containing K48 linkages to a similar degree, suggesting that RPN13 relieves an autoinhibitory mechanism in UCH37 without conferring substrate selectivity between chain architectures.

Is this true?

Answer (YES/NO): NO